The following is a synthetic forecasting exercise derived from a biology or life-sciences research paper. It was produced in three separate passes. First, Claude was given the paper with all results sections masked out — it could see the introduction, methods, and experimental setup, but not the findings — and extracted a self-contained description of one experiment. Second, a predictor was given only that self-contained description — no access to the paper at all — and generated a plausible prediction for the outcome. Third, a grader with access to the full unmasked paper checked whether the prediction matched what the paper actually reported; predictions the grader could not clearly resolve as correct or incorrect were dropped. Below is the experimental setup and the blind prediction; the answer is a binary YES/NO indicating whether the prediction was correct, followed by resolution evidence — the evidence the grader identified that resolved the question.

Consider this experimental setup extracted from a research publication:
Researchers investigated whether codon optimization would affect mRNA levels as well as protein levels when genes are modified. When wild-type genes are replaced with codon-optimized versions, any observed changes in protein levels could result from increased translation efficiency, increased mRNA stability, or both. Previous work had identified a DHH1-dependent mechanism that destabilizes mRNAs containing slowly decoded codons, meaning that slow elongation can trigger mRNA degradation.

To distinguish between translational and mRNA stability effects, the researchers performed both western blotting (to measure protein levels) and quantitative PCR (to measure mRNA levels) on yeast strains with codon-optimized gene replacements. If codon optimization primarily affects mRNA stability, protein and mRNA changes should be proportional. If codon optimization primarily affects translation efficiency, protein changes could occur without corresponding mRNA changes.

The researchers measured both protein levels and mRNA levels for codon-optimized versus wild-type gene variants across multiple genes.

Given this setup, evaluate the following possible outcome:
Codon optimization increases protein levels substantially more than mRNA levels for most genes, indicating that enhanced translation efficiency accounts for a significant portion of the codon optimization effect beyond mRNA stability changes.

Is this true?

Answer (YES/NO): NO